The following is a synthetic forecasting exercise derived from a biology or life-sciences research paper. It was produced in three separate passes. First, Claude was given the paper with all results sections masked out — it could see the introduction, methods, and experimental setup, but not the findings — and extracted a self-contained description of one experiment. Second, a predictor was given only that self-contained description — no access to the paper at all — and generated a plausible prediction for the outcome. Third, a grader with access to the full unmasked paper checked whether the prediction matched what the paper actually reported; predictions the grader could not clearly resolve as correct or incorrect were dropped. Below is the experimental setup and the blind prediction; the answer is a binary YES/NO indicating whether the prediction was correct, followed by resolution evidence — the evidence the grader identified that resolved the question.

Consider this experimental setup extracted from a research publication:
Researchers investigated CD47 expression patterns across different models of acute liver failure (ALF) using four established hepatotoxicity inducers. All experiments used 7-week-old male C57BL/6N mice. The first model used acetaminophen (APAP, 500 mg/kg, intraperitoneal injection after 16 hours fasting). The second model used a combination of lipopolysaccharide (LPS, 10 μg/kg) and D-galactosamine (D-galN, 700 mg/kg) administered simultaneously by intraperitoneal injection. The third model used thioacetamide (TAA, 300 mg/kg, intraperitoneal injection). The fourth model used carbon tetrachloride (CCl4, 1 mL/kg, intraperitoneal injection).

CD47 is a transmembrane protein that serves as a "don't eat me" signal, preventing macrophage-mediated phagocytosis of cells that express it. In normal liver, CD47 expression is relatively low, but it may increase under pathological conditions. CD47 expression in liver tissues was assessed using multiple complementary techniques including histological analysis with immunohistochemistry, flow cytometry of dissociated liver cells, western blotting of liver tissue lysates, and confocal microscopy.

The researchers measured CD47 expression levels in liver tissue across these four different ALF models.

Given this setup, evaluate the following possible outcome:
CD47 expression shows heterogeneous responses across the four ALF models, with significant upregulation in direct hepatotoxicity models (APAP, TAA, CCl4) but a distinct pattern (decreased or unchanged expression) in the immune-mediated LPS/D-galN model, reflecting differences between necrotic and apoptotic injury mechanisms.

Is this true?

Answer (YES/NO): NO